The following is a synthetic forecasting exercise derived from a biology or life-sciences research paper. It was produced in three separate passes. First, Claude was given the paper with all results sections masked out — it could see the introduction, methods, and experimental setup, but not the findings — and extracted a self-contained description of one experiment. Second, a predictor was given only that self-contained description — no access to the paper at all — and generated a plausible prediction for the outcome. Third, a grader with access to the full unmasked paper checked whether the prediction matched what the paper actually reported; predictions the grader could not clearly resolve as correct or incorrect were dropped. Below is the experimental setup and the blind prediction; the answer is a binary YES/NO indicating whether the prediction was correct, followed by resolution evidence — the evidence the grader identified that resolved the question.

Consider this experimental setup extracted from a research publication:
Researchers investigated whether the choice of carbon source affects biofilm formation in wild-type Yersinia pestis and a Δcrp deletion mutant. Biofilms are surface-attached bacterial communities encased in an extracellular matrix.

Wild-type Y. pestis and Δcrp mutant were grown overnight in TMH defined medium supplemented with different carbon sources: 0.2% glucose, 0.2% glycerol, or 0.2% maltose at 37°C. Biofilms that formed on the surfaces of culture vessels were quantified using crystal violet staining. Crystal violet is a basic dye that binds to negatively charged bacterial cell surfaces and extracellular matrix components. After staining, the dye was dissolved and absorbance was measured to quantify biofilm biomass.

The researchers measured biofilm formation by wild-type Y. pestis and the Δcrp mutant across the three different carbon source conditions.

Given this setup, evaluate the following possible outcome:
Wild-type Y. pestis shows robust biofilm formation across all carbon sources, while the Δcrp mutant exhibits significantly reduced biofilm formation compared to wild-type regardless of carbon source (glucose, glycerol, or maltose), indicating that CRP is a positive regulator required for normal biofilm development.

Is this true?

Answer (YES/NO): NO